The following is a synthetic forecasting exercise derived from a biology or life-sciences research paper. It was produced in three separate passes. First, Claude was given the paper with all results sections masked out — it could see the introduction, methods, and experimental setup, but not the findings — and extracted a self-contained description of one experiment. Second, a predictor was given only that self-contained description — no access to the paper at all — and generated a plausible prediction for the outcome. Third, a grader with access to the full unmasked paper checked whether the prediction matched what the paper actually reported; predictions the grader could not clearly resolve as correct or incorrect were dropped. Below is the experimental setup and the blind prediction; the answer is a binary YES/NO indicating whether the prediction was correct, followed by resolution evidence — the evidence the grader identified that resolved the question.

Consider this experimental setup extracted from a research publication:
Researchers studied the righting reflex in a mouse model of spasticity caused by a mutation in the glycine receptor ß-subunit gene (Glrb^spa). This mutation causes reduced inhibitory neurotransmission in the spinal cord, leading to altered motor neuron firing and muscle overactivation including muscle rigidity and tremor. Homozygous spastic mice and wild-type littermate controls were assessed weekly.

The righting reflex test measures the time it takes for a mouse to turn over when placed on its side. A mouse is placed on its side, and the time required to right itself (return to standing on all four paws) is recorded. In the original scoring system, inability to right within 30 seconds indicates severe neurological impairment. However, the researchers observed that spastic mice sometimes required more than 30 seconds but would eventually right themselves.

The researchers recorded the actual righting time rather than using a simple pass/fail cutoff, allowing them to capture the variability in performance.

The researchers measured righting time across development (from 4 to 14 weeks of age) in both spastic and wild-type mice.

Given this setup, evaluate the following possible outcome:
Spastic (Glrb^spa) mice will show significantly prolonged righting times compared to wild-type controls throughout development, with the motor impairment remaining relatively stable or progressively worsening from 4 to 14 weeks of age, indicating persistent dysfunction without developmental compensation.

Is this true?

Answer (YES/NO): YES